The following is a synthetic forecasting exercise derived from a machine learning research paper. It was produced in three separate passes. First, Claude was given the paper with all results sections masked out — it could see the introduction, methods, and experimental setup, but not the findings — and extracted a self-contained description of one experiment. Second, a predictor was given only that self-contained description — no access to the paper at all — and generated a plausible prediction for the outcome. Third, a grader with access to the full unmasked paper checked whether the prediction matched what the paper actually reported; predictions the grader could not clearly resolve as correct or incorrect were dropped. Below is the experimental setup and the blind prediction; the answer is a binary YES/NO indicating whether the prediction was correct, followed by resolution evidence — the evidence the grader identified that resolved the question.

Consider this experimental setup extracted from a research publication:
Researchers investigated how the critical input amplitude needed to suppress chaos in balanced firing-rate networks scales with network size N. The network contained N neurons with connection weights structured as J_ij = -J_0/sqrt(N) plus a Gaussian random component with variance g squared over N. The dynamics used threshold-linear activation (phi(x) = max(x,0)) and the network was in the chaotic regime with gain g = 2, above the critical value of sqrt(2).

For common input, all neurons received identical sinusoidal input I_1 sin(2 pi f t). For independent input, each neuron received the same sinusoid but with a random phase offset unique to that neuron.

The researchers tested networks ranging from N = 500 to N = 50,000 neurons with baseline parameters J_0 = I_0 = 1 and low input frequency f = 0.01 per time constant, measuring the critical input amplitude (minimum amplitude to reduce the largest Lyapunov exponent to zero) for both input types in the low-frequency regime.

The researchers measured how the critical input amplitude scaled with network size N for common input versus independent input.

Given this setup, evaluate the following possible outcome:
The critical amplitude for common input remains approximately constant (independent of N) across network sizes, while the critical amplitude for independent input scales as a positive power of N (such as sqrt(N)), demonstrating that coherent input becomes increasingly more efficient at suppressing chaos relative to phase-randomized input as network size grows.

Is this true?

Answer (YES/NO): NO